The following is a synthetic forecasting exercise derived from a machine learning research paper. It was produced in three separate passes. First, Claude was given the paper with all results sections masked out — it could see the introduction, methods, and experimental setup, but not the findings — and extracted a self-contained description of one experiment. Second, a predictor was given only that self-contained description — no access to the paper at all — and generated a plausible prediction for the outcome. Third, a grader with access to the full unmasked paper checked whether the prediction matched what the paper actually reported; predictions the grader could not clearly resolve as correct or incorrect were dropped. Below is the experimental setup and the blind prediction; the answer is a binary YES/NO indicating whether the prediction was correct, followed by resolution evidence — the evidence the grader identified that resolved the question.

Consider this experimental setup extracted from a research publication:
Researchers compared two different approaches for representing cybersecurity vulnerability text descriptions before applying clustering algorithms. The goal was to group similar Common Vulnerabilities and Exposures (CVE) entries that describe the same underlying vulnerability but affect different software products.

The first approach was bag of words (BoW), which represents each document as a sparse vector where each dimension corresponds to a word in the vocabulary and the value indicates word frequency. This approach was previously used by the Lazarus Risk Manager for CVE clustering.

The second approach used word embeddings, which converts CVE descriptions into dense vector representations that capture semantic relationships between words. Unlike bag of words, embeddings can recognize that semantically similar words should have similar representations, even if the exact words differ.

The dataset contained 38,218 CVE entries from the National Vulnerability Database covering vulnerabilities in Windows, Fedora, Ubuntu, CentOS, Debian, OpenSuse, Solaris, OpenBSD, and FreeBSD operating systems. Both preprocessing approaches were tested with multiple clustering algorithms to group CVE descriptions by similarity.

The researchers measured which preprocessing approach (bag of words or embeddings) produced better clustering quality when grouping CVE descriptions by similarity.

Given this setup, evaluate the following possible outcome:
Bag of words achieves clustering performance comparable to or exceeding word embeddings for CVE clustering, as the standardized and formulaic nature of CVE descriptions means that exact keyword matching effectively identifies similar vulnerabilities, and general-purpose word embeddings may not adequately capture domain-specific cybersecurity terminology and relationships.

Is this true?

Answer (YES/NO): NO